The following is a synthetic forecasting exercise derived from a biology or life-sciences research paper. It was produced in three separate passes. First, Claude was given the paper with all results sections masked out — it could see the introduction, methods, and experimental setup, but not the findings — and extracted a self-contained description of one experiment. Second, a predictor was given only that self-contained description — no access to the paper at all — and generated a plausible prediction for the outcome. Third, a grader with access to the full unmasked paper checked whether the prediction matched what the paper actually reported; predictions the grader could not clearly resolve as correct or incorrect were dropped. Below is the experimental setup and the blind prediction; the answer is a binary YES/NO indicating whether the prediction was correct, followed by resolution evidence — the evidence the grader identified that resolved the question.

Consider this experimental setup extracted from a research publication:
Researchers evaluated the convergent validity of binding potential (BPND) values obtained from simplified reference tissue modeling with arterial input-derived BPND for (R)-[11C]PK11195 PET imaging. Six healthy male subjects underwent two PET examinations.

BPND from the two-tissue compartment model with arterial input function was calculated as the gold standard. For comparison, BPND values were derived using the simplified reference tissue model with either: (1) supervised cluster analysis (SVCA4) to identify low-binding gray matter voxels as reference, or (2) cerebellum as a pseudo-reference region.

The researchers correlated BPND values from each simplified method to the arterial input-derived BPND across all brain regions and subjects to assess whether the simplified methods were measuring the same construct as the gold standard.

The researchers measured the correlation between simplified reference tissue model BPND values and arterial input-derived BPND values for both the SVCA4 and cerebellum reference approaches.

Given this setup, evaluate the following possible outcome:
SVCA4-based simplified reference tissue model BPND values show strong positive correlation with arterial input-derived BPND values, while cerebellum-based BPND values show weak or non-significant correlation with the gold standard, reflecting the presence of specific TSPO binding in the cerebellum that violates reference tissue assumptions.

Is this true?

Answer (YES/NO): NO